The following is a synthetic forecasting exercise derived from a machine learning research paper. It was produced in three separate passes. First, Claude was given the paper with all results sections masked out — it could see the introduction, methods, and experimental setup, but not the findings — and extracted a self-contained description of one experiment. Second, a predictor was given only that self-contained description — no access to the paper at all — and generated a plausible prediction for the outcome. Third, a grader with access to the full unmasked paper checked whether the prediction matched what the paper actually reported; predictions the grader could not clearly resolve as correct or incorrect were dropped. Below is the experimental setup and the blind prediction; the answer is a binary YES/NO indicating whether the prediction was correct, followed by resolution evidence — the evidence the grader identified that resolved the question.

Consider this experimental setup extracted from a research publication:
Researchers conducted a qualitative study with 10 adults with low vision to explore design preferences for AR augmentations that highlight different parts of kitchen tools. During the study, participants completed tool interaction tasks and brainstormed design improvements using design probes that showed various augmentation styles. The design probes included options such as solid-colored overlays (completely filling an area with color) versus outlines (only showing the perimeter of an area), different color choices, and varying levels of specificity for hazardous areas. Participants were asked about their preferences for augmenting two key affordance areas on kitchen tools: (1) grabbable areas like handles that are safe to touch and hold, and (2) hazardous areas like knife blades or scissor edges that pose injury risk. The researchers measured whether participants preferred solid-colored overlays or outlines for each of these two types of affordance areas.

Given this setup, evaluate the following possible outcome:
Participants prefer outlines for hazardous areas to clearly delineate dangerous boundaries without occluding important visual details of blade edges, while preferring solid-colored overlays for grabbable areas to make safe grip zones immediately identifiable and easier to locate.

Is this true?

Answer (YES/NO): YES